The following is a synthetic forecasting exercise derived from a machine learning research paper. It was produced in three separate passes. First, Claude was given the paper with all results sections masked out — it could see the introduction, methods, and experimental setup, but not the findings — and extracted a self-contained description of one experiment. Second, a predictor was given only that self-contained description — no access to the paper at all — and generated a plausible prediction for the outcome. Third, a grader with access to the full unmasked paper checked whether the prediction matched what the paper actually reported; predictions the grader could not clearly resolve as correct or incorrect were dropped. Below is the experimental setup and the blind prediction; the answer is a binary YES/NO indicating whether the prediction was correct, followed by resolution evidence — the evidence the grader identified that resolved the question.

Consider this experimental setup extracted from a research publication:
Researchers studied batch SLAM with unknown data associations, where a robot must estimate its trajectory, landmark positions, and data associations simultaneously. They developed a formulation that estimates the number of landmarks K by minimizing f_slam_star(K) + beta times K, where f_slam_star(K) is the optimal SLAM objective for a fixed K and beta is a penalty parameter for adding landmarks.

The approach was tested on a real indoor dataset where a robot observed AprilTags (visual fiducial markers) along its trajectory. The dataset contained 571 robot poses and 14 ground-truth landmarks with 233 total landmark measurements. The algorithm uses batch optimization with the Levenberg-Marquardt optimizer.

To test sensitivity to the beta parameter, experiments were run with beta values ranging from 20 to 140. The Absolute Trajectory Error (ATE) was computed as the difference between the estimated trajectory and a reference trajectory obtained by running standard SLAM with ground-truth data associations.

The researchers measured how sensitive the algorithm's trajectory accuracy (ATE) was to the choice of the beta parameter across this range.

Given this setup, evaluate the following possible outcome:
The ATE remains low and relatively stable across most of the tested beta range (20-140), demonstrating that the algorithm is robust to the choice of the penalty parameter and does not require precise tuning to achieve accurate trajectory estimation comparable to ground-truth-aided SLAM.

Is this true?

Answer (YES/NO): YES